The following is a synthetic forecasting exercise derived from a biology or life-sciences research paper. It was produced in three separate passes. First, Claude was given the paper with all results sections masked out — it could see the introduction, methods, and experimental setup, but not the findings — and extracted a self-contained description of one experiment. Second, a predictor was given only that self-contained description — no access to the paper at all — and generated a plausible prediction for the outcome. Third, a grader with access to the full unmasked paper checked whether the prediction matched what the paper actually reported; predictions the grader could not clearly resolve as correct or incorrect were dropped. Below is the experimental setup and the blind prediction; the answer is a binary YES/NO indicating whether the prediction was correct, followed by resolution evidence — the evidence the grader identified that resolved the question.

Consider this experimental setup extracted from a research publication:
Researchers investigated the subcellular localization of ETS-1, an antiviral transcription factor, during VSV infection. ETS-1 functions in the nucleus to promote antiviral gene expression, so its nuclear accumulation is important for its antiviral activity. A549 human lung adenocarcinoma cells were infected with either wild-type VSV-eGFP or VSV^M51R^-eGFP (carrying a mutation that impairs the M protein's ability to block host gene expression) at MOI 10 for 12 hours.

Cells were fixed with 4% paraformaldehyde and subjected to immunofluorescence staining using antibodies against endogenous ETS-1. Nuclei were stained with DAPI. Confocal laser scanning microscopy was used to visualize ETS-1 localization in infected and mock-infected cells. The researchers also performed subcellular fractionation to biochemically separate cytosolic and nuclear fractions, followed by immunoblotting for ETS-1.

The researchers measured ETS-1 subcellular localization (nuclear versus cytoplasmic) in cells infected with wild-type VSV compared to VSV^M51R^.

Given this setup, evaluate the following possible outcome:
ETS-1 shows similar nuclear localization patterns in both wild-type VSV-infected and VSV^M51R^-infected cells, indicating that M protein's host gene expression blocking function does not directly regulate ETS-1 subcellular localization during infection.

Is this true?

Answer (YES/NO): NO